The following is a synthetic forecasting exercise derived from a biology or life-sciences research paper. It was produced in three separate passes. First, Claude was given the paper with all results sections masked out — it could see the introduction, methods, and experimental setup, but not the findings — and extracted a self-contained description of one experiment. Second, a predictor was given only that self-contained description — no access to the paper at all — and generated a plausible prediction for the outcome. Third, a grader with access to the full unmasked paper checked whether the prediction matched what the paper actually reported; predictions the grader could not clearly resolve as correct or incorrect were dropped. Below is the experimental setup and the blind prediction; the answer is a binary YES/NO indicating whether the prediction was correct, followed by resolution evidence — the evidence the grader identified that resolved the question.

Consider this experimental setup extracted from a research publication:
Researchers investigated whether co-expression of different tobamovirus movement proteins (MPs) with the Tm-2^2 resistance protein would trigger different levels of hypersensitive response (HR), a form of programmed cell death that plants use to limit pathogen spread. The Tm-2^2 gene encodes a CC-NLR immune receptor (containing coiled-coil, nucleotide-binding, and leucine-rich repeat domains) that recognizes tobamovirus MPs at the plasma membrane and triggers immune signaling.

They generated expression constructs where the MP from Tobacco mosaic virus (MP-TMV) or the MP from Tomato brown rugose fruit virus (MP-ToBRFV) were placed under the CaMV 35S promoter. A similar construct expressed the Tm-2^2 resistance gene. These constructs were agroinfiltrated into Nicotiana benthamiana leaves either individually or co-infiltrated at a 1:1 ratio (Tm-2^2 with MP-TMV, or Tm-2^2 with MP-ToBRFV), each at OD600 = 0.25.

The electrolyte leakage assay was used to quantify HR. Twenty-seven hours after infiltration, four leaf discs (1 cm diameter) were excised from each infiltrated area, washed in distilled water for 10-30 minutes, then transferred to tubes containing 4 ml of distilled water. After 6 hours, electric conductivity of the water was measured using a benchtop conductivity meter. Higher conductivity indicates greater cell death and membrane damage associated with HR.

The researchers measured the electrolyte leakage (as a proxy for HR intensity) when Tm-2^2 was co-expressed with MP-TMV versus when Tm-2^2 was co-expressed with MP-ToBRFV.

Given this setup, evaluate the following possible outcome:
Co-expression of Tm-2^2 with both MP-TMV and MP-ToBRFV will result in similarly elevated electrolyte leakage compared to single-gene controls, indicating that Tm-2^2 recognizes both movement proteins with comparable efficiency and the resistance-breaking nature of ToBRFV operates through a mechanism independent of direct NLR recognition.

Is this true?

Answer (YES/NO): NO